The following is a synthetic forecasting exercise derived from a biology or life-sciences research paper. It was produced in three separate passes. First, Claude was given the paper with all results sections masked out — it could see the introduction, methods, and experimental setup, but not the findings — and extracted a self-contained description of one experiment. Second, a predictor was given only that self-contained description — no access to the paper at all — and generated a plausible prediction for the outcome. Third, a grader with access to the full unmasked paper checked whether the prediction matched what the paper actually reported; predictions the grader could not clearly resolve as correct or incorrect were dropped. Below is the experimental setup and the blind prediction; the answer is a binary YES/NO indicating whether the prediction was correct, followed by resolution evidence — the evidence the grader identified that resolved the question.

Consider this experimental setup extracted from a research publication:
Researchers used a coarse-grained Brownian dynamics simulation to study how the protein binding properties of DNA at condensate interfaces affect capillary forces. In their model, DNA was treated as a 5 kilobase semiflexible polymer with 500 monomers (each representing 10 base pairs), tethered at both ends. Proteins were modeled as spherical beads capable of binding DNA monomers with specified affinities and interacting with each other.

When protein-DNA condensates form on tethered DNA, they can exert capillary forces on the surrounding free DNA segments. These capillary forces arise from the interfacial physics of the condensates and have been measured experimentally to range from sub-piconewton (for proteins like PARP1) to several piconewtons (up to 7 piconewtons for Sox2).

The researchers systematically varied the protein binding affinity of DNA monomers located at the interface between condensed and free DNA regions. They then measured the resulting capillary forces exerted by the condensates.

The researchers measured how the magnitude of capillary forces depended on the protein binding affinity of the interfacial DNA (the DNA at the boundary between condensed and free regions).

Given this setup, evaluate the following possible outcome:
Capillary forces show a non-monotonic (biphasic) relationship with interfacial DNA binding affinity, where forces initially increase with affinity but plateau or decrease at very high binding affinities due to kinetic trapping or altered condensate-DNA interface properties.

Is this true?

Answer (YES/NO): NO